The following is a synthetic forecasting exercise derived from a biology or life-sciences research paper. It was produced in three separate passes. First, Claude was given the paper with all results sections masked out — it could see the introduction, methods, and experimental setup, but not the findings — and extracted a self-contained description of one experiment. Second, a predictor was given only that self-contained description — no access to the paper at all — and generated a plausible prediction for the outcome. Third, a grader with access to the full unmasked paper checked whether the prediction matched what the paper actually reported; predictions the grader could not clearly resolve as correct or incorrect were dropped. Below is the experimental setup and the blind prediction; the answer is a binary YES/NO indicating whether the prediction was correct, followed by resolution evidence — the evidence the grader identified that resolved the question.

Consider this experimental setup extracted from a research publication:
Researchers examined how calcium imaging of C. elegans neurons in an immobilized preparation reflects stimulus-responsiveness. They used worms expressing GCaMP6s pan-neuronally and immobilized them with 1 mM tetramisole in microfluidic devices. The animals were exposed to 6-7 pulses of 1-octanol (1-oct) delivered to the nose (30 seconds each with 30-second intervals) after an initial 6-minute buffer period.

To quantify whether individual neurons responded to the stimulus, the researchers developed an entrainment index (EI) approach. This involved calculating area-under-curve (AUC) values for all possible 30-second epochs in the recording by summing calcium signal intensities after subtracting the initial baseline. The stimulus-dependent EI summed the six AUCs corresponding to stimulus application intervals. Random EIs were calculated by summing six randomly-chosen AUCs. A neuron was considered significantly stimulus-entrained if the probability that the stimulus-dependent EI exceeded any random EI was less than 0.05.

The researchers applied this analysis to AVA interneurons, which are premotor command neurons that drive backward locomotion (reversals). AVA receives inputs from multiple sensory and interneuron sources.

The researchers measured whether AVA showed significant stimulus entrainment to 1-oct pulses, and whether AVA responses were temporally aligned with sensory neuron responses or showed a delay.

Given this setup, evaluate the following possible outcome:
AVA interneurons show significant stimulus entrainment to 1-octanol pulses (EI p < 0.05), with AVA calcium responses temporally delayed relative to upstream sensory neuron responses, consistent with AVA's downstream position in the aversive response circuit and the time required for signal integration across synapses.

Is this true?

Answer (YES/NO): NO